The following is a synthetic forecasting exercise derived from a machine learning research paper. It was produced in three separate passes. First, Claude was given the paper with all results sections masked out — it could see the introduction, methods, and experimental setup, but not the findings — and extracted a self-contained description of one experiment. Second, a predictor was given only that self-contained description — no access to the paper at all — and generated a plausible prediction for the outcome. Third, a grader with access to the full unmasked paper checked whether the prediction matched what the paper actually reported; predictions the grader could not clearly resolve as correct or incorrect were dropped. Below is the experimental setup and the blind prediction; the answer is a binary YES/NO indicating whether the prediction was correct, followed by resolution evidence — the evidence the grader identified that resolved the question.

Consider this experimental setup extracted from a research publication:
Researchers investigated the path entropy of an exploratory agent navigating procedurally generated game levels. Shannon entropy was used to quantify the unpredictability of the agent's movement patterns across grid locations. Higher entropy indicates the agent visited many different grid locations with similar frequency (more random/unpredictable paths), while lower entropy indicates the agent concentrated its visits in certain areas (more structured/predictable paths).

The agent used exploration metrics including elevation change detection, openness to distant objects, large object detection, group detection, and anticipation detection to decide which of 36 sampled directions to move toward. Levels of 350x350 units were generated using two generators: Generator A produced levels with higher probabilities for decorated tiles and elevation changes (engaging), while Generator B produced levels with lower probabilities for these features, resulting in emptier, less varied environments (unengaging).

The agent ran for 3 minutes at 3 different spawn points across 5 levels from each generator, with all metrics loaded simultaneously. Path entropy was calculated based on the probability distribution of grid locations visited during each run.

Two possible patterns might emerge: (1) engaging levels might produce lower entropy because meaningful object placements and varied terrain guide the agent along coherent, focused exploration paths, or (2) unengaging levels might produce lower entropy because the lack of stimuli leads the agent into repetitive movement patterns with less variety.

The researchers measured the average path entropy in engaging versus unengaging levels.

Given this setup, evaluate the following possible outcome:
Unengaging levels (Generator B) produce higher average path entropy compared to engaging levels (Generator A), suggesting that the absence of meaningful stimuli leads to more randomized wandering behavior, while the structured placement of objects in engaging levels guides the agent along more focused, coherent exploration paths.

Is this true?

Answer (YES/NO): NO